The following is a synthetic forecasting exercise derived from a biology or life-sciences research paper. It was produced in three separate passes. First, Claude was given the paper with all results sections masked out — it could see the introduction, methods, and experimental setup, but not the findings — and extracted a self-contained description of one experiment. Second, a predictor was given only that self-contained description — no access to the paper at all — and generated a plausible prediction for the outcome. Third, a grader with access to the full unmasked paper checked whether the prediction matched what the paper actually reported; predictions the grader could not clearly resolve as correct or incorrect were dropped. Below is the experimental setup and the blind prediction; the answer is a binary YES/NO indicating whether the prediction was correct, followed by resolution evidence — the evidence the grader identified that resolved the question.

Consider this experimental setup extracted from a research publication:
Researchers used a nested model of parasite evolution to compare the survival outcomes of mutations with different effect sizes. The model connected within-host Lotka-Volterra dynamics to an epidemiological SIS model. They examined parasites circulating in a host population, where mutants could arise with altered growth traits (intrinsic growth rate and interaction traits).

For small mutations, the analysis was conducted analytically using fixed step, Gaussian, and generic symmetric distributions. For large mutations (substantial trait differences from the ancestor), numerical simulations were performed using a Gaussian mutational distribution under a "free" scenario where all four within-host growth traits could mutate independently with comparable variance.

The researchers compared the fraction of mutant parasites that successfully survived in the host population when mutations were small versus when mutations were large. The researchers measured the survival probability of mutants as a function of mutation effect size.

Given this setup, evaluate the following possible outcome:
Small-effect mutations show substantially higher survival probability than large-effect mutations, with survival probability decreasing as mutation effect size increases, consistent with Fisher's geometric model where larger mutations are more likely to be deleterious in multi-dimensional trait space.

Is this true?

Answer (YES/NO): YES